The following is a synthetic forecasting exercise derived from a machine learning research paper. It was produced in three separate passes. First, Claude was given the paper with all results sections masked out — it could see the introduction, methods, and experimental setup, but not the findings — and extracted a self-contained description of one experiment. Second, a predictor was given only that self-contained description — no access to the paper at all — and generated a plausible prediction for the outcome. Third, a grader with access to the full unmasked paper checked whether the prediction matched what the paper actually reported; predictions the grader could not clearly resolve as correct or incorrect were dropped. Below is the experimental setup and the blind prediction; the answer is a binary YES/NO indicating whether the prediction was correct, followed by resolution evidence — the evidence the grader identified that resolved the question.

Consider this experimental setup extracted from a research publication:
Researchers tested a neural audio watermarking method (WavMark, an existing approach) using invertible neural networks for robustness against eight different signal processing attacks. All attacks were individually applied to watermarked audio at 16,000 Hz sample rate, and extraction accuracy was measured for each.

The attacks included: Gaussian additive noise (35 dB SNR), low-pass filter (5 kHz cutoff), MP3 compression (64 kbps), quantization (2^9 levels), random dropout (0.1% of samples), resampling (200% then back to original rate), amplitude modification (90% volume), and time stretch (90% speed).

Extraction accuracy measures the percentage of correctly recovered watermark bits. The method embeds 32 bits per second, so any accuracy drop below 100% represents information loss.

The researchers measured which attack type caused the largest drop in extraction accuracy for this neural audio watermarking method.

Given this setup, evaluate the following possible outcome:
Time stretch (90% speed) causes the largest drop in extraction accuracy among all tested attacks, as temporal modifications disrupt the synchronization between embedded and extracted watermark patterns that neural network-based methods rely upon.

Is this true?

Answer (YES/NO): YES